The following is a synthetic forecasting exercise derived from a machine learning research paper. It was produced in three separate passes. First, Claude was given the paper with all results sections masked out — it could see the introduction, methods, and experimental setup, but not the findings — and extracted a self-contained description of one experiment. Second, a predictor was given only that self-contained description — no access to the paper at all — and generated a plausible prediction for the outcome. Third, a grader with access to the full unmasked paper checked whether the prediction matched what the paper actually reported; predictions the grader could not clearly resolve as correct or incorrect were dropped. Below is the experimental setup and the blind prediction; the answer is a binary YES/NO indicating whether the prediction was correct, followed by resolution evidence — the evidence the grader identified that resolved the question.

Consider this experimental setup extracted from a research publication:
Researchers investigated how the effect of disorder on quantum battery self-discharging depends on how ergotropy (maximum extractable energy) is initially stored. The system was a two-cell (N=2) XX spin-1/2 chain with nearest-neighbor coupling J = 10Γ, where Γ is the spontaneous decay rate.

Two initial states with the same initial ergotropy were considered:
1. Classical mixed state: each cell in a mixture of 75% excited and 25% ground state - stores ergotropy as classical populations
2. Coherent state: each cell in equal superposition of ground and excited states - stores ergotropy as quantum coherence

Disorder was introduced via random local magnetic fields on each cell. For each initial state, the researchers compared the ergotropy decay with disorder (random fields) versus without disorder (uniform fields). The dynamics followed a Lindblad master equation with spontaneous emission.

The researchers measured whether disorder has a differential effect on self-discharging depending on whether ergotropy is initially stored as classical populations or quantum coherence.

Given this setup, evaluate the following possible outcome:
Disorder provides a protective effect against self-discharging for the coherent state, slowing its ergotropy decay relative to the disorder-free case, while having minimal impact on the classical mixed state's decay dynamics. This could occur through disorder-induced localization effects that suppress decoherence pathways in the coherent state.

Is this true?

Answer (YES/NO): YES